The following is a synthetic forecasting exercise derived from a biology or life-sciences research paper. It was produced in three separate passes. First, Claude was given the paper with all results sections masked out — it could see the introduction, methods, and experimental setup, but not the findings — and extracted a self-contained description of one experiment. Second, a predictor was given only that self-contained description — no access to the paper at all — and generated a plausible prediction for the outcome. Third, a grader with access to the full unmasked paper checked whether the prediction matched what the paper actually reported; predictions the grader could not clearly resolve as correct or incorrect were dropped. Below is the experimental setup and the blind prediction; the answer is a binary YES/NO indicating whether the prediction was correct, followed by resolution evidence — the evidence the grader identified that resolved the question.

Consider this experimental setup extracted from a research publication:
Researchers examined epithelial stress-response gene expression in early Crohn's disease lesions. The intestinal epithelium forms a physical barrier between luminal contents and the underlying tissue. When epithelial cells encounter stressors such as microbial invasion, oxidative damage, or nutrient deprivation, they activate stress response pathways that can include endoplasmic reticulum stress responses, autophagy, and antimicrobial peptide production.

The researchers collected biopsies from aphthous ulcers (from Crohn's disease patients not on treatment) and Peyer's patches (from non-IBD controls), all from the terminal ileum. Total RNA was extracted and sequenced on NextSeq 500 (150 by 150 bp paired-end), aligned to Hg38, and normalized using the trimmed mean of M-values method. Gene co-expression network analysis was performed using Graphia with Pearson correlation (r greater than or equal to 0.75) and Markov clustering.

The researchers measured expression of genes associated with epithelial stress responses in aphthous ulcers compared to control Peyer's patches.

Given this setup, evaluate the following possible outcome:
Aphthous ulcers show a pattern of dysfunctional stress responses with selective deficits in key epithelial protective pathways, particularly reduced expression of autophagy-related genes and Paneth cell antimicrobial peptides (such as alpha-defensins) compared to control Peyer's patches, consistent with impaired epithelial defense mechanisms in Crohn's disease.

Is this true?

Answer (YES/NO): NO